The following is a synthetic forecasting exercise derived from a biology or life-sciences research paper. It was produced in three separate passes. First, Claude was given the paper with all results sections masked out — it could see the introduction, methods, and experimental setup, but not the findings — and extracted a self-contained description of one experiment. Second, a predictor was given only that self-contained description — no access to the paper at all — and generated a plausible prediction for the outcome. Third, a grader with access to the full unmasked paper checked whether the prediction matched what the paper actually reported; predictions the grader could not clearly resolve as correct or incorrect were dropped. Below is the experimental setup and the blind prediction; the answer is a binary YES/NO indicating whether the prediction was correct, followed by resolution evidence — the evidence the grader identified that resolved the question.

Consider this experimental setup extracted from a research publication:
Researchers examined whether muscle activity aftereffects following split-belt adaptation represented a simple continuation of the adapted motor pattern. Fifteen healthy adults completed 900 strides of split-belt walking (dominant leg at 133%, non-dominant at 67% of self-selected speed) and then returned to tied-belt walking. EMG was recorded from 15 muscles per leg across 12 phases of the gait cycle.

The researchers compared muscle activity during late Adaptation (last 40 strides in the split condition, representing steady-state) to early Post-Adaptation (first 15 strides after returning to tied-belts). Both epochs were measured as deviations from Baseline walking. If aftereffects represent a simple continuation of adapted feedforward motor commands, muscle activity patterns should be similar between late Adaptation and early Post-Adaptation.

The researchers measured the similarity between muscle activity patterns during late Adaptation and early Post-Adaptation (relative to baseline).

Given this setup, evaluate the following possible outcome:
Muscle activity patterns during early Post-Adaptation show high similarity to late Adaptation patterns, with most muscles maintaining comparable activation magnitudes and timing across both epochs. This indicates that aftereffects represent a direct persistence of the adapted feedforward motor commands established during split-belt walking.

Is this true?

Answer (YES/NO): NO